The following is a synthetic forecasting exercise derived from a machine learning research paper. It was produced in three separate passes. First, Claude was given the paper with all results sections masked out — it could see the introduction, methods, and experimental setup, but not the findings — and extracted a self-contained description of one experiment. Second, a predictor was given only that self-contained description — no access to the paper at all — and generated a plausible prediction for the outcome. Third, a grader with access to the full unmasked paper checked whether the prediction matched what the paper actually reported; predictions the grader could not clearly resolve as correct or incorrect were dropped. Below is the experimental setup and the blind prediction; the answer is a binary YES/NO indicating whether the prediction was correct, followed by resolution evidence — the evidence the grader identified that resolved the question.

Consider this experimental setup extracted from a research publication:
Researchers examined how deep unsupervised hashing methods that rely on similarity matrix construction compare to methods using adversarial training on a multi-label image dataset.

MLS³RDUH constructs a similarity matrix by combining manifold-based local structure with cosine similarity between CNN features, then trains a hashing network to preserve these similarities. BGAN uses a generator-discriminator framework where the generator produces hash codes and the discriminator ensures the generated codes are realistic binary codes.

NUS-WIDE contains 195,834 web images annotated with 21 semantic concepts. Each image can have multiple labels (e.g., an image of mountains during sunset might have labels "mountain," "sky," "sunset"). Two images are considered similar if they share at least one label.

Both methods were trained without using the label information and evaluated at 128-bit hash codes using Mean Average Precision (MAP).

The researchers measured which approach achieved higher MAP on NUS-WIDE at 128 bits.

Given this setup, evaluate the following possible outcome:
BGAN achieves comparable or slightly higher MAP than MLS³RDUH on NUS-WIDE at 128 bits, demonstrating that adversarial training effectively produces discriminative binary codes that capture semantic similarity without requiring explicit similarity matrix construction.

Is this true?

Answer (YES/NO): YES